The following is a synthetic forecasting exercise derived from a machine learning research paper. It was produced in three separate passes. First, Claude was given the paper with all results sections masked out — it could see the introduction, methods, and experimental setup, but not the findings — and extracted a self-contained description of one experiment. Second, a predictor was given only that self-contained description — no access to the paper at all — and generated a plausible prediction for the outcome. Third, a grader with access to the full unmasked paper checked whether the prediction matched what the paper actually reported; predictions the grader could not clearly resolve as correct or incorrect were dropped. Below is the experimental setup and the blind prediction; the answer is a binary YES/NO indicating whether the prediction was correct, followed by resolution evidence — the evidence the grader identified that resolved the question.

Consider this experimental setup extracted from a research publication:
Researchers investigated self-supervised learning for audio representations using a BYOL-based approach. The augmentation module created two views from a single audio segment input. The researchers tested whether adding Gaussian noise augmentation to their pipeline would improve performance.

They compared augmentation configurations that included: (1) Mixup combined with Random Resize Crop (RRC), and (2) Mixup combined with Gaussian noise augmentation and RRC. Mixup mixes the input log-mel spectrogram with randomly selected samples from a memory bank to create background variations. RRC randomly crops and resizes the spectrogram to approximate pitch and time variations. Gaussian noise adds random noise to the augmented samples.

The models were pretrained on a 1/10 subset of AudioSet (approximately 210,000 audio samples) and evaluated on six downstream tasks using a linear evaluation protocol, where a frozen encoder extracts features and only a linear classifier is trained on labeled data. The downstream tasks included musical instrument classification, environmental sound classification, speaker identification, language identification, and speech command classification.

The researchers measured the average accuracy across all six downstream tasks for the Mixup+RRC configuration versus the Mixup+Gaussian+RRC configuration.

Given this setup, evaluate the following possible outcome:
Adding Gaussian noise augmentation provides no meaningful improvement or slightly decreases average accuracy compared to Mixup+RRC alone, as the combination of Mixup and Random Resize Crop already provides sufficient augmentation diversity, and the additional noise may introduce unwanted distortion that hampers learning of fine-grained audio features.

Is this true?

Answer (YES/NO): YES